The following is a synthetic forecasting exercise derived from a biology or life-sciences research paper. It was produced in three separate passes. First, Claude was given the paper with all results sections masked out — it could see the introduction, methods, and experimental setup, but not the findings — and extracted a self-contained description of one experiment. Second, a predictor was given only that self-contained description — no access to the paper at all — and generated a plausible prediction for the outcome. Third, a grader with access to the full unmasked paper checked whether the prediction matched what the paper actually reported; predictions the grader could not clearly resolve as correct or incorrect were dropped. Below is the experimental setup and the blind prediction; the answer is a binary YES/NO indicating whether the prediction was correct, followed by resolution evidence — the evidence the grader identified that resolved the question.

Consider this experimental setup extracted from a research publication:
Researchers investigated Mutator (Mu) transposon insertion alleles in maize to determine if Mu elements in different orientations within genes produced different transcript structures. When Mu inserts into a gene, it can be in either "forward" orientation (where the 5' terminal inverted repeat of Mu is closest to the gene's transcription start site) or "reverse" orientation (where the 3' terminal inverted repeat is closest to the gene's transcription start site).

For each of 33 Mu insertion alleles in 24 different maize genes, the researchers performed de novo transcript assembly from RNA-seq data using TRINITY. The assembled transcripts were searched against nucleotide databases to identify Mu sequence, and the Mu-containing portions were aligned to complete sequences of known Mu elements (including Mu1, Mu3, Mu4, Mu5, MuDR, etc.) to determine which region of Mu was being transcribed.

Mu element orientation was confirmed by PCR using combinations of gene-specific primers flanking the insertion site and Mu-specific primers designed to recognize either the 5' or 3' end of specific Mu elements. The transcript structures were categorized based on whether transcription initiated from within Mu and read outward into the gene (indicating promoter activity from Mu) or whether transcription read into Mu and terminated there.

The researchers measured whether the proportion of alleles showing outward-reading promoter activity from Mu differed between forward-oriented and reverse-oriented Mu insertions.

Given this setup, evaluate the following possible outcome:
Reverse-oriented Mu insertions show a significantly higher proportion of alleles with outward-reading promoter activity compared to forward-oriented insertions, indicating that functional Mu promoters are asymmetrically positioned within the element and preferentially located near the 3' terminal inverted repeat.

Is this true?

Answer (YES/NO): NO